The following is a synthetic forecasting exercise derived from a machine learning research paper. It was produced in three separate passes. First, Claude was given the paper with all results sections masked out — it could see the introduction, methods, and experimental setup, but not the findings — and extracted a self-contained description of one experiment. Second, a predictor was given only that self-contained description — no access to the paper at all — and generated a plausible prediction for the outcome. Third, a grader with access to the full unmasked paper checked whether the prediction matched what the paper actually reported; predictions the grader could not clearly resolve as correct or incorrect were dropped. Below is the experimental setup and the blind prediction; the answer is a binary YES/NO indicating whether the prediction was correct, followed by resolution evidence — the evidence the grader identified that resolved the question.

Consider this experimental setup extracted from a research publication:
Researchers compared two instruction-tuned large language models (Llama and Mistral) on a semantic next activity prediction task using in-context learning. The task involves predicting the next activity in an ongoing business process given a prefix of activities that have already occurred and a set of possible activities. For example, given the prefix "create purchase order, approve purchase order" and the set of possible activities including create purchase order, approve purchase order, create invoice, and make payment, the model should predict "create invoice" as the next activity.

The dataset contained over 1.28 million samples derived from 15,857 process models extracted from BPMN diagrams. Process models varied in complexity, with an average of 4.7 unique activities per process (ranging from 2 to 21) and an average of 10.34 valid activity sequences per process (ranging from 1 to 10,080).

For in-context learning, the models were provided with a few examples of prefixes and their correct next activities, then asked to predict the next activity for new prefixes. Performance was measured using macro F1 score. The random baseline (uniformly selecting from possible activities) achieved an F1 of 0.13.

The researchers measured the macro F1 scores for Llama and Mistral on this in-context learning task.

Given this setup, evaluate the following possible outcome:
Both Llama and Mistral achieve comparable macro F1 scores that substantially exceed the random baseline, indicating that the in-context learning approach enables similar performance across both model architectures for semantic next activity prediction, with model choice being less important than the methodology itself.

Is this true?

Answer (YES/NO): NO